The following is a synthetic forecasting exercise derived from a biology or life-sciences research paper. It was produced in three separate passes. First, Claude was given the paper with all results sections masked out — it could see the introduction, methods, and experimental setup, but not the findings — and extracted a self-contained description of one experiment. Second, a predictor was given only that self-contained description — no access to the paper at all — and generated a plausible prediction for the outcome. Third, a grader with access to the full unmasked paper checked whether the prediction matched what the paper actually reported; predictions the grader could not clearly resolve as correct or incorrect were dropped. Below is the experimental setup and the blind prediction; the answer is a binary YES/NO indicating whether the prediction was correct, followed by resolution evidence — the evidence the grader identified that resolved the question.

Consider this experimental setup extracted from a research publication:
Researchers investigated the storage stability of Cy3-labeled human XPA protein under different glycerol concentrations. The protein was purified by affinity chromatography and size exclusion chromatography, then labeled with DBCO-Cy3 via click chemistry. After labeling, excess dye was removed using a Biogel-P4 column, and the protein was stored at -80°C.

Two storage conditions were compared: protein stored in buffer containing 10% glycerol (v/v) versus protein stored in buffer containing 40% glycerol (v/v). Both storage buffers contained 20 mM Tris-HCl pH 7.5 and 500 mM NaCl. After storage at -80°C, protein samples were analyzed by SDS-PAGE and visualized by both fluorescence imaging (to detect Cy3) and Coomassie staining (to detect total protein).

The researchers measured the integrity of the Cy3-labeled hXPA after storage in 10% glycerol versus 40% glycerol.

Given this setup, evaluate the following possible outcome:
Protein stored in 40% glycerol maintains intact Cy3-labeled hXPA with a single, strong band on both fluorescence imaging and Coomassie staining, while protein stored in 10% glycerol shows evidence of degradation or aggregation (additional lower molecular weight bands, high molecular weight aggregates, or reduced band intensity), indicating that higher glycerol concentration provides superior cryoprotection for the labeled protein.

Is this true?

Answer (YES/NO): YES